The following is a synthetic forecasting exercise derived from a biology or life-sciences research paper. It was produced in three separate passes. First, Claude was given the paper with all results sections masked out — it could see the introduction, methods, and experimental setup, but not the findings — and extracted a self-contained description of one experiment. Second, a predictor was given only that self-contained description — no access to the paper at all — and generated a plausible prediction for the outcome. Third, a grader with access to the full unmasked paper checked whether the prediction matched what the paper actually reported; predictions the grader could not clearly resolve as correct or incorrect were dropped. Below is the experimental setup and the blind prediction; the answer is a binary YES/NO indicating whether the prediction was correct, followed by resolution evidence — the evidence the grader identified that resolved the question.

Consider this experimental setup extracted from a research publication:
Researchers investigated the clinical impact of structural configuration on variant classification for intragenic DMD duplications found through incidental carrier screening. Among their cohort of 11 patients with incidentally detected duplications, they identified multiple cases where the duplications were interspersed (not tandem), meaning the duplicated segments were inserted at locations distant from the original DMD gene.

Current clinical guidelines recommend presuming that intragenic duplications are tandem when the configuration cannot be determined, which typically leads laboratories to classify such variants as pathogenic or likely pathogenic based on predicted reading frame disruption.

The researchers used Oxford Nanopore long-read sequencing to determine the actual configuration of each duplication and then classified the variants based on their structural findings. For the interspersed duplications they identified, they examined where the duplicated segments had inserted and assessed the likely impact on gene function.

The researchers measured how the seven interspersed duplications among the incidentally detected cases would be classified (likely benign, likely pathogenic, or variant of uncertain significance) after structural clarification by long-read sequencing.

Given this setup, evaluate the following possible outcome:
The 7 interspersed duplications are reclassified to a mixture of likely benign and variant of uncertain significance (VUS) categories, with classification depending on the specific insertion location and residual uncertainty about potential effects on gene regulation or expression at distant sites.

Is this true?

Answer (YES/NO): NO